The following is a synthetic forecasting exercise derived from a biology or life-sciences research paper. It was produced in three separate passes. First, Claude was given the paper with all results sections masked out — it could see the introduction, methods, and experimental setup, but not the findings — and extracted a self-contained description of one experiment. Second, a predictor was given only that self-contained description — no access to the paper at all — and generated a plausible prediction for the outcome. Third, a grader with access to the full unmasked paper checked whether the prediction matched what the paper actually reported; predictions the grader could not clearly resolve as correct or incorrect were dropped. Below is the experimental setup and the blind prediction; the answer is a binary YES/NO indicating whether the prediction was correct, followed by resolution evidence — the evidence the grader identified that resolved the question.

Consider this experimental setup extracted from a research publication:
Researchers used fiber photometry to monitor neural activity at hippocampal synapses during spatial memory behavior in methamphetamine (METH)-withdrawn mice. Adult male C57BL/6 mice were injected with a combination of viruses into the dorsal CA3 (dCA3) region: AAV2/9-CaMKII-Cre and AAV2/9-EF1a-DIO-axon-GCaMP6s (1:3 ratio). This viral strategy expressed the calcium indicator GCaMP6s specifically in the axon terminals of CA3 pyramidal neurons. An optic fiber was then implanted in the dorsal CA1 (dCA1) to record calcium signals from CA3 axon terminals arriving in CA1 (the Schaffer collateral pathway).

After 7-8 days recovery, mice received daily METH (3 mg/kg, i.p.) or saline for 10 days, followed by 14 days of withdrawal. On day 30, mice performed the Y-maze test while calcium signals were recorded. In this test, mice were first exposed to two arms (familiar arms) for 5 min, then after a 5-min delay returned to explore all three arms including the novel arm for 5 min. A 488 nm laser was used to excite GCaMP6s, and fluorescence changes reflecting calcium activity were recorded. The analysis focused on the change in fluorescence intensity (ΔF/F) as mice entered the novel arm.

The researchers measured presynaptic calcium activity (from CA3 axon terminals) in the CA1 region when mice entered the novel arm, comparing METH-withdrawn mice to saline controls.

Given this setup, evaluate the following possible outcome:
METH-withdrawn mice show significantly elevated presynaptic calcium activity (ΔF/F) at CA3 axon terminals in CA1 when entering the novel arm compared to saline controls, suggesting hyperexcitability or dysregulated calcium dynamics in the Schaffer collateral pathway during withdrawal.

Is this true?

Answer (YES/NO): NO